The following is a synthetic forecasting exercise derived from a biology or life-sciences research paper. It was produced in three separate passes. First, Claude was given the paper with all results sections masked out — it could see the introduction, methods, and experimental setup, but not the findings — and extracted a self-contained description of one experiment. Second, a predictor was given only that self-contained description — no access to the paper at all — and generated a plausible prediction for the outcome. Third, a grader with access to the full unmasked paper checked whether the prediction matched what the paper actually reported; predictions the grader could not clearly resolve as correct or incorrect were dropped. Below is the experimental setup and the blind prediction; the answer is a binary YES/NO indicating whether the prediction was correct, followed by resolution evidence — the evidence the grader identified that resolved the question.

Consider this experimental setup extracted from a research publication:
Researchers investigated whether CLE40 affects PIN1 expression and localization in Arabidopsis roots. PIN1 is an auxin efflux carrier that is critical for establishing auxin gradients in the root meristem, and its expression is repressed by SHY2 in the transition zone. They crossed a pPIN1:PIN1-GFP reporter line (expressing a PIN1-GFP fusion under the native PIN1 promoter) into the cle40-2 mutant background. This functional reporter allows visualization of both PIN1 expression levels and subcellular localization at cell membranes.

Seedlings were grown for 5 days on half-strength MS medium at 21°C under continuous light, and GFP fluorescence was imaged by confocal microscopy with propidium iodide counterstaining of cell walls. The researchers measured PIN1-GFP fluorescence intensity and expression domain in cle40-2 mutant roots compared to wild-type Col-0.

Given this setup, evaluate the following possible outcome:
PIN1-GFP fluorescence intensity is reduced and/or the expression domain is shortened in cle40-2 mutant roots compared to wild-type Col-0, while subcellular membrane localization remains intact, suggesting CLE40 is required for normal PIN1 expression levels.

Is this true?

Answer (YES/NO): YES